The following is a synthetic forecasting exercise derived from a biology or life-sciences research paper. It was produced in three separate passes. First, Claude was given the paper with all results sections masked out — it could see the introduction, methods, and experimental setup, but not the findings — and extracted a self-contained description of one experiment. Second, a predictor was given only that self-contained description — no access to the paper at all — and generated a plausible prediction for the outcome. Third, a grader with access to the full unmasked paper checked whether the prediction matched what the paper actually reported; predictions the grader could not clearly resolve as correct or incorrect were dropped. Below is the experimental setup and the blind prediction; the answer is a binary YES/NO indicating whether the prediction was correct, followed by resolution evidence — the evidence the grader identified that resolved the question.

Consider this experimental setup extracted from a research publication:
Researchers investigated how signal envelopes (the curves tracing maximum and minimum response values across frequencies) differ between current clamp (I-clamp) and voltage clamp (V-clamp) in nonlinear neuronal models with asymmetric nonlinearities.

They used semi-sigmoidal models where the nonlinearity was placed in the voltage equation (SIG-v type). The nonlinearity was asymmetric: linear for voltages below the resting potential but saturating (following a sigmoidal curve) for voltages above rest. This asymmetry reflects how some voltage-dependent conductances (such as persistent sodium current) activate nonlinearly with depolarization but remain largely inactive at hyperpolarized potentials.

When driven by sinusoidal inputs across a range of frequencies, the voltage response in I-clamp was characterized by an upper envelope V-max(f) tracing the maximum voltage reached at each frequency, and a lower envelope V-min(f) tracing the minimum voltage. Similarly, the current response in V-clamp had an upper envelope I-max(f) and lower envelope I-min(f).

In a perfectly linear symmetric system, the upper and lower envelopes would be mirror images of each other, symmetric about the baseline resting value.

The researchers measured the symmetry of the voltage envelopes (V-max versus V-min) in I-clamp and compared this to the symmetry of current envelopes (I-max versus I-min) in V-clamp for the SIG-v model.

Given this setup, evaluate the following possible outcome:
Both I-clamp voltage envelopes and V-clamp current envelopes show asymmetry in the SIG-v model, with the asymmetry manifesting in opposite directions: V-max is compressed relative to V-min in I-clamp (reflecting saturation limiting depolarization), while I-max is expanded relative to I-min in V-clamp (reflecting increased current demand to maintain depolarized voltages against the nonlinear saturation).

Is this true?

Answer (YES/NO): NO